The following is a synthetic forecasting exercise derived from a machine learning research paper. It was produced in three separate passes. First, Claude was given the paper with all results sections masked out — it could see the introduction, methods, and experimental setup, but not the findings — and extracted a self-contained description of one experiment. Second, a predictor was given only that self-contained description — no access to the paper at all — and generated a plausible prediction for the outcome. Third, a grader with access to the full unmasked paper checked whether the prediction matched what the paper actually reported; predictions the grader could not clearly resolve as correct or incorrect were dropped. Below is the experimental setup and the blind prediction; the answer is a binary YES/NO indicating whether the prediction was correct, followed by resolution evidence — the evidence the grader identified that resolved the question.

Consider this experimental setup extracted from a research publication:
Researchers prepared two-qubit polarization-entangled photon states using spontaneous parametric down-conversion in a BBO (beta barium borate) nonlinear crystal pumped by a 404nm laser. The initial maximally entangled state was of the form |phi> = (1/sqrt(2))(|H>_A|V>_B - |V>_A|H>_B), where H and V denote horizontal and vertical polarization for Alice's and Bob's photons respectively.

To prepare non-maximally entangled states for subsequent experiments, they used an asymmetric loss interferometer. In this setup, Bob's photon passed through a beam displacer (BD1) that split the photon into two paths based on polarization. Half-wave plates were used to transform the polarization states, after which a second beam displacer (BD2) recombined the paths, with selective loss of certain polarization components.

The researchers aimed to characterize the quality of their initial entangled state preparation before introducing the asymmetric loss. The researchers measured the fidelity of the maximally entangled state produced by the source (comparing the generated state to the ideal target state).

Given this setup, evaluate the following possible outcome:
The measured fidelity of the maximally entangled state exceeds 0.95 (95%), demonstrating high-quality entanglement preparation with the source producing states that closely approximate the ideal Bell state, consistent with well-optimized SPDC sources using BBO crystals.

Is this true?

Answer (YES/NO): YES